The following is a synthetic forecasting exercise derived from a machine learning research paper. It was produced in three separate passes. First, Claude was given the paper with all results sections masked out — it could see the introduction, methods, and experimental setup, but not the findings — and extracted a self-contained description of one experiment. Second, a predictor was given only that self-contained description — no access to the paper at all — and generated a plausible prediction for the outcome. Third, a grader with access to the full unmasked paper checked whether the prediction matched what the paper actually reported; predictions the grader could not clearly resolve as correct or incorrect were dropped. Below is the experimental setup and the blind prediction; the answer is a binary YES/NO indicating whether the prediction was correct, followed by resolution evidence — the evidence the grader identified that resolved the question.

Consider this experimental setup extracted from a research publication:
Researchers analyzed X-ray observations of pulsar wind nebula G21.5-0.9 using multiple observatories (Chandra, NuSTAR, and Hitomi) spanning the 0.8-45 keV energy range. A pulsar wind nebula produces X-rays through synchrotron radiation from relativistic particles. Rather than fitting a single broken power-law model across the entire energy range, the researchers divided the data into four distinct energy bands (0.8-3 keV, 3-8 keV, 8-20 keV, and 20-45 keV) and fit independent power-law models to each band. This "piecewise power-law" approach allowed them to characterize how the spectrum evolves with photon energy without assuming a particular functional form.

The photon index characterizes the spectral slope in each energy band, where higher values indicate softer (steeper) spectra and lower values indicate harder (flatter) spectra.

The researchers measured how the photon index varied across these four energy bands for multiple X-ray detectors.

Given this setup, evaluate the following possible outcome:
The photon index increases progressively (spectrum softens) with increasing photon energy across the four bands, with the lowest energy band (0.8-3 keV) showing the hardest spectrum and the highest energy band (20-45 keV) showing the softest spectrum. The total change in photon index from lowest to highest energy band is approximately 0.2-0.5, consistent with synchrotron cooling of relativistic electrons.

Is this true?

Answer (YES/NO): NO